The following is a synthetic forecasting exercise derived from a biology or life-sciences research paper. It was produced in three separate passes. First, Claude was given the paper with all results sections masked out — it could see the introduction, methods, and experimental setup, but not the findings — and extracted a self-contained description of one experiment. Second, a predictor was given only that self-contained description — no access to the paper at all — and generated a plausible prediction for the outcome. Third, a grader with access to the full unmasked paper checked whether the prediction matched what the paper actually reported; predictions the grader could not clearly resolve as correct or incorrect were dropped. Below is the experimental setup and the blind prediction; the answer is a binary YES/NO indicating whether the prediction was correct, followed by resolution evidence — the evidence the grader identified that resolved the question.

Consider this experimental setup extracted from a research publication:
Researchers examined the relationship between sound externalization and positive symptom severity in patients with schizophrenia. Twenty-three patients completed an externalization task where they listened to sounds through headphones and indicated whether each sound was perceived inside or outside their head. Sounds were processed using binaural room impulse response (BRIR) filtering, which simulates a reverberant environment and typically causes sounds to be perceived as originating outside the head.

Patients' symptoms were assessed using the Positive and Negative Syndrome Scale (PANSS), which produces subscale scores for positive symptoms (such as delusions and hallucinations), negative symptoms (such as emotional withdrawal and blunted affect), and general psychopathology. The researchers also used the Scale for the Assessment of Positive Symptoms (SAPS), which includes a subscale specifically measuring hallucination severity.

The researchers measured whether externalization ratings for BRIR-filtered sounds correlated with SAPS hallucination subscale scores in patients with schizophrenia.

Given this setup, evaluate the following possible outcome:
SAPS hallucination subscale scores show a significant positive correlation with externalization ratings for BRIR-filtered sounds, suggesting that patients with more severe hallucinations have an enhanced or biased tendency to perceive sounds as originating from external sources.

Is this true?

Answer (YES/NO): NO